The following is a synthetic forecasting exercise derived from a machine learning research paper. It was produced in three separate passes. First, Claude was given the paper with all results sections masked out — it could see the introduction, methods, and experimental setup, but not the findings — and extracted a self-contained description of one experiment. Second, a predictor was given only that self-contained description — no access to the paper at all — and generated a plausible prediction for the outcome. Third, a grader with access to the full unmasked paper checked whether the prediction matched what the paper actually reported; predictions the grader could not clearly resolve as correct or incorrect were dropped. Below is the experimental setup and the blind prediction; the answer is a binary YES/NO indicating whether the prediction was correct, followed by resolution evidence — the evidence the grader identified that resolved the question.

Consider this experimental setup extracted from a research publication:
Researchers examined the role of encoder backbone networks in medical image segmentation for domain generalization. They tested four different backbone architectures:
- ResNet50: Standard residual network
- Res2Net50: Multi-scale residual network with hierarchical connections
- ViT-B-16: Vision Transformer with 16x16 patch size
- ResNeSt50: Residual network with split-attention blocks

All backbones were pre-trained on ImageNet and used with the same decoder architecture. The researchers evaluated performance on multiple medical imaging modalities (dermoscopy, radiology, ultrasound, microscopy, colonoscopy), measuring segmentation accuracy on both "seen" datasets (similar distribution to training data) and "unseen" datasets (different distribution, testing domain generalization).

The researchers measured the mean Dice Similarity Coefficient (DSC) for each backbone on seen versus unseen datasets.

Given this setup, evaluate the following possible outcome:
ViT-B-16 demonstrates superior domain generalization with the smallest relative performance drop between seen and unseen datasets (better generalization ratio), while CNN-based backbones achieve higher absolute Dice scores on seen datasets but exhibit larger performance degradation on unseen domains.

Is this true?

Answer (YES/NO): NO